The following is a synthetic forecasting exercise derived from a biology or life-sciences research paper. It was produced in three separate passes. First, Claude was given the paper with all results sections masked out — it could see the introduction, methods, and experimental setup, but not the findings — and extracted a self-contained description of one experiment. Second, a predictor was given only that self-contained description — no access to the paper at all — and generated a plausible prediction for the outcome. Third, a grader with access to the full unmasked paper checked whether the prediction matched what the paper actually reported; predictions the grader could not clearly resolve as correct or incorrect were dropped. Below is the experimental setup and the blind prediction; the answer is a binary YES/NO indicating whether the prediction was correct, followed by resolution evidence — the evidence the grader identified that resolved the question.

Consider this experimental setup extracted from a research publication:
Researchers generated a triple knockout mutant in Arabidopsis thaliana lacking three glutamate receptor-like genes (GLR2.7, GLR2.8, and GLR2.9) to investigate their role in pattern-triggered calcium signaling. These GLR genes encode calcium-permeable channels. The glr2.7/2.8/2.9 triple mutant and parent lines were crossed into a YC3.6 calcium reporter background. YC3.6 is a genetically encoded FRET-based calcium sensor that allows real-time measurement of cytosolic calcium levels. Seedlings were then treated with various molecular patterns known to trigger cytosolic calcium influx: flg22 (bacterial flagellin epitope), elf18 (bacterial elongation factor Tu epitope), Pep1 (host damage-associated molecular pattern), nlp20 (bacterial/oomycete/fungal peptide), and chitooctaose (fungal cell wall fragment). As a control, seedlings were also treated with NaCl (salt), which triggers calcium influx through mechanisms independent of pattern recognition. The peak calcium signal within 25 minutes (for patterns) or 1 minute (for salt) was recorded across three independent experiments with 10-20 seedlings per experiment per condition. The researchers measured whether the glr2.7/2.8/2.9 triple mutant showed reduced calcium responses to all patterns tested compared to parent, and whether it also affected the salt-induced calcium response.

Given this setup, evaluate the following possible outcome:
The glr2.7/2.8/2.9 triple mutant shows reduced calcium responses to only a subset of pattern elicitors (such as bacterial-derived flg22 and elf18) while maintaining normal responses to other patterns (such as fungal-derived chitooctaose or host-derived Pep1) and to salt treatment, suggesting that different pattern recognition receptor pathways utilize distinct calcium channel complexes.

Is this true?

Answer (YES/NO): NO